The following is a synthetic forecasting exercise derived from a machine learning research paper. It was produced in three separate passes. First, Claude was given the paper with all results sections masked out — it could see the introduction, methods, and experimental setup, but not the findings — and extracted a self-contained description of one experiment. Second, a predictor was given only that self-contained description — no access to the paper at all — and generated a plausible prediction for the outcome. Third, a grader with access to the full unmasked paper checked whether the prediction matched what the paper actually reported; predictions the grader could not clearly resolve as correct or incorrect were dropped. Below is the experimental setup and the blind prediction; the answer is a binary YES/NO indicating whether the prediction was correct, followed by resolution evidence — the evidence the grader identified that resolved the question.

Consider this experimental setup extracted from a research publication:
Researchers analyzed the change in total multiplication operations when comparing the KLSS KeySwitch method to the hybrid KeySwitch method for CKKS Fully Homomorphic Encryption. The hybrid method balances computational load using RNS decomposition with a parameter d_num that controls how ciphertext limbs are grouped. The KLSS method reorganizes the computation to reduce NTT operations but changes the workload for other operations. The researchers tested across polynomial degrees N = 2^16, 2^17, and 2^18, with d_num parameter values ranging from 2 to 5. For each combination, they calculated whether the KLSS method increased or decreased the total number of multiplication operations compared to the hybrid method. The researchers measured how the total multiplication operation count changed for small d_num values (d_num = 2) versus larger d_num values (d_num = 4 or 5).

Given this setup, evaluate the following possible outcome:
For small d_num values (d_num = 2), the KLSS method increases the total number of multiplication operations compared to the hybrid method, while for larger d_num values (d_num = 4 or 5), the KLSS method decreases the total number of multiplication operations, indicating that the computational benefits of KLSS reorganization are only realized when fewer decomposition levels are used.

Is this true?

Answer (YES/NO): YES